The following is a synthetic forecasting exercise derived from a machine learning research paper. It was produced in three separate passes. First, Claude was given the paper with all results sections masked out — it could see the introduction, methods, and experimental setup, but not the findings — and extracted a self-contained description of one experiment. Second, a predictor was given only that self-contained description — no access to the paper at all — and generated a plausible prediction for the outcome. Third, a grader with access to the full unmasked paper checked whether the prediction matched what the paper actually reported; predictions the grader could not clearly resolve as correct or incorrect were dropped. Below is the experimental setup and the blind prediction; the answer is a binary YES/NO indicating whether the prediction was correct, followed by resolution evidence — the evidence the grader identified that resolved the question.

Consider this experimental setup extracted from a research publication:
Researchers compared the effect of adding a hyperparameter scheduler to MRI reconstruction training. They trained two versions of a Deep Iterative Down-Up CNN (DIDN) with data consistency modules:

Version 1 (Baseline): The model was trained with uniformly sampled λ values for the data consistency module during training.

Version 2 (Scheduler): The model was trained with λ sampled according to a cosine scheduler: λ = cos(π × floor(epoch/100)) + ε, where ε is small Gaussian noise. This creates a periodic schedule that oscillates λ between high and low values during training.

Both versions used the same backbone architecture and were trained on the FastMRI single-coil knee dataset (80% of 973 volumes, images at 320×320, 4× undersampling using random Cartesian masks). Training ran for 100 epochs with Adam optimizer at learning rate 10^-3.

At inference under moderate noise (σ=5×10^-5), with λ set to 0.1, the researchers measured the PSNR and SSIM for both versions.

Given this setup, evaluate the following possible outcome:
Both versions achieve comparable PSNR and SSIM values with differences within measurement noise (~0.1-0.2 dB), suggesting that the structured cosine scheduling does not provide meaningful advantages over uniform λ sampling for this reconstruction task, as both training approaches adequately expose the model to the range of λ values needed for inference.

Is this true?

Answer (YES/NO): YES